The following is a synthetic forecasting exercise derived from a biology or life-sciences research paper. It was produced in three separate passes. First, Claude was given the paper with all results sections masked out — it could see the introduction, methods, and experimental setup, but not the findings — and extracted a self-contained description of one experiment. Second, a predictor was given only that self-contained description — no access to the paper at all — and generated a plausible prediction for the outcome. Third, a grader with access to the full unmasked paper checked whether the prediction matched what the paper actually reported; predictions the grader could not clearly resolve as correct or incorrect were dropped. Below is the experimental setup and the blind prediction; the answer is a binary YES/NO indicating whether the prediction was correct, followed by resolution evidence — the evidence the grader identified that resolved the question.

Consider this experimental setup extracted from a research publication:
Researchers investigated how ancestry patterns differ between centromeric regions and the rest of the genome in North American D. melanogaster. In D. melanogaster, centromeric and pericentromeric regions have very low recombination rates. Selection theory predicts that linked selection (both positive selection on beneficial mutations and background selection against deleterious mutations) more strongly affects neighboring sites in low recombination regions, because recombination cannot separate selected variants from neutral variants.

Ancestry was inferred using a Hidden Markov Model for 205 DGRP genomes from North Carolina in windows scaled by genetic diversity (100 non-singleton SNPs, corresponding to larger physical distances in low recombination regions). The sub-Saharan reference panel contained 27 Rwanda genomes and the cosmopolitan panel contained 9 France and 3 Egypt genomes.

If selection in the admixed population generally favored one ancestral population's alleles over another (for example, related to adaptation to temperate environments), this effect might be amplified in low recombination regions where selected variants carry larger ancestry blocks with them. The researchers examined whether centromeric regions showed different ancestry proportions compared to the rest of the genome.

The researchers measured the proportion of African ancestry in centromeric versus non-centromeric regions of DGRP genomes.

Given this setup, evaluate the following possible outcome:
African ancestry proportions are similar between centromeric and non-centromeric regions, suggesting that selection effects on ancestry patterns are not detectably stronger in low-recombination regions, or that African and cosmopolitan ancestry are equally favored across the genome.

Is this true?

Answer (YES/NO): NO